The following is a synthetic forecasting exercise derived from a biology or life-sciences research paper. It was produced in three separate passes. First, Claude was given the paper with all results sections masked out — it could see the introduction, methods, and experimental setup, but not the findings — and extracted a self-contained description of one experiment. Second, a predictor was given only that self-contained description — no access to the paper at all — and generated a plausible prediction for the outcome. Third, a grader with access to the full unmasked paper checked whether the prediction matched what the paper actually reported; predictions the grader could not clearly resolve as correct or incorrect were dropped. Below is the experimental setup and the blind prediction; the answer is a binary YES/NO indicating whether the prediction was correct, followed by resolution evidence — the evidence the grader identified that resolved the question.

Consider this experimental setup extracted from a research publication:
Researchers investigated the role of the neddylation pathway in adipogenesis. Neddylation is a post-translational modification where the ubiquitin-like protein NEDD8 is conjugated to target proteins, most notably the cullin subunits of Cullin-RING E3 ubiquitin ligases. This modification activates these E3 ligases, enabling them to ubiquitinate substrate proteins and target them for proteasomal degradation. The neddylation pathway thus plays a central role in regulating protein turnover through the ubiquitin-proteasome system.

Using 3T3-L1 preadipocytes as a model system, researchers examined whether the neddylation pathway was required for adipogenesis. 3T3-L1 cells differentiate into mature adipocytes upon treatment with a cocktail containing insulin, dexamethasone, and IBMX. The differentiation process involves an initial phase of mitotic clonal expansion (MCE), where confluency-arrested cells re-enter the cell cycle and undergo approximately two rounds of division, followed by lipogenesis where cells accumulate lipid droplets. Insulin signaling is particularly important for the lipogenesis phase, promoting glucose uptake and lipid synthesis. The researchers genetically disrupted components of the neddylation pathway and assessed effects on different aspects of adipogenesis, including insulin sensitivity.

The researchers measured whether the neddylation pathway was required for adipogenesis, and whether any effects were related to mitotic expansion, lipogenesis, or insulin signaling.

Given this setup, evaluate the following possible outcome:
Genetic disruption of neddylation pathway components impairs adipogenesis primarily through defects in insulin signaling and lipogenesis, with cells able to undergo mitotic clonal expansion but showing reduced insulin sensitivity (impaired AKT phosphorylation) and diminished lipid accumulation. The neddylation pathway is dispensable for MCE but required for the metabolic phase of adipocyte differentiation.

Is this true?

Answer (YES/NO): NO